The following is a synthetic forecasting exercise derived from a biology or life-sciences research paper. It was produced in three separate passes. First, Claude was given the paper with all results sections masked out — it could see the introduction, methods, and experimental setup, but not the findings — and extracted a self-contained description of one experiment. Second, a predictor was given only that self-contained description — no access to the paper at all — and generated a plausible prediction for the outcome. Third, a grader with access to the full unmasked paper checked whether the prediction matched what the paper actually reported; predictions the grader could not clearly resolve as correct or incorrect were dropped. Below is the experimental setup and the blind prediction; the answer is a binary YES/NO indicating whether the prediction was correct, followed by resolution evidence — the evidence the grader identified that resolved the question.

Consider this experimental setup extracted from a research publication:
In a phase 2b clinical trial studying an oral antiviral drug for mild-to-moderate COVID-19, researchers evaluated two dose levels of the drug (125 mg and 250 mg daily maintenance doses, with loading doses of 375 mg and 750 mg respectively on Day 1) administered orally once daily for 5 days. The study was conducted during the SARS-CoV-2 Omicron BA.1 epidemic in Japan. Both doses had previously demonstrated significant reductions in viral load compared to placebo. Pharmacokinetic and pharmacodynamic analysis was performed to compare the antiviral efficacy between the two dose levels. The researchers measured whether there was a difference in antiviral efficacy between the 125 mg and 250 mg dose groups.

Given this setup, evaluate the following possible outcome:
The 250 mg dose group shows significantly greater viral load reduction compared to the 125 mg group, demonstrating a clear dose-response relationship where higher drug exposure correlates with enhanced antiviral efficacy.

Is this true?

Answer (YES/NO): NO